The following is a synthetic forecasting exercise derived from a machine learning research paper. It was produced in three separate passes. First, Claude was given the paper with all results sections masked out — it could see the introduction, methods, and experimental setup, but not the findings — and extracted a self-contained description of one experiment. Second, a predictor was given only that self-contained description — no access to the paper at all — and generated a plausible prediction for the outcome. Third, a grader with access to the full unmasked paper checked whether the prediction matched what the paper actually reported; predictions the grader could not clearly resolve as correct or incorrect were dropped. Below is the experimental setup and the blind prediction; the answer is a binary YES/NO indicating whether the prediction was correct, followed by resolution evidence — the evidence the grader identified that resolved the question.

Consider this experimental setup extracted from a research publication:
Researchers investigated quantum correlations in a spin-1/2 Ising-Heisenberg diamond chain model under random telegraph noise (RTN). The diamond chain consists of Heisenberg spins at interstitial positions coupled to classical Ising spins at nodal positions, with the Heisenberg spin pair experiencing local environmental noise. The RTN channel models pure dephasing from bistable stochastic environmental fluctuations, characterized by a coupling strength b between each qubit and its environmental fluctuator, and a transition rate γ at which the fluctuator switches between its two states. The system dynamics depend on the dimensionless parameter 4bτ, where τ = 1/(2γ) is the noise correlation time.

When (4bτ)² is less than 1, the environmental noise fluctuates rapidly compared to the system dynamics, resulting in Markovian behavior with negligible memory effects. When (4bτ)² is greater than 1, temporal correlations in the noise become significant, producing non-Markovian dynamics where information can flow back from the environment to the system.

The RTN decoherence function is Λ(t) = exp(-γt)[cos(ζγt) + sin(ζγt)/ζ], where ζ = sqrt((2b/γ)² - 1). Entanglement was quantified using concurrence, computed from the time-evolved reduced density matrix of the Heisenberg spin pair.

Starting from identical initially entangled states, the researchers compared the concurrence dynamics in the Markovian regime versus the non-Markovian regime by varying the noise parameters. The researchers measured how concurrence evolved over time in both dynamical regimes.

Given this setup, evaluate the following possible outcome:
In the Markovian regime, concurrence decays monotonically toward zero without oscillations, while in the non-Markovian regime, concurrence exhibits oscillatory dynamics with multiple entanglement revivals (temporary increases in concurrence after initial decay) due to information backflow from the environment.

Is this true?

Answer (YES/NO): YES